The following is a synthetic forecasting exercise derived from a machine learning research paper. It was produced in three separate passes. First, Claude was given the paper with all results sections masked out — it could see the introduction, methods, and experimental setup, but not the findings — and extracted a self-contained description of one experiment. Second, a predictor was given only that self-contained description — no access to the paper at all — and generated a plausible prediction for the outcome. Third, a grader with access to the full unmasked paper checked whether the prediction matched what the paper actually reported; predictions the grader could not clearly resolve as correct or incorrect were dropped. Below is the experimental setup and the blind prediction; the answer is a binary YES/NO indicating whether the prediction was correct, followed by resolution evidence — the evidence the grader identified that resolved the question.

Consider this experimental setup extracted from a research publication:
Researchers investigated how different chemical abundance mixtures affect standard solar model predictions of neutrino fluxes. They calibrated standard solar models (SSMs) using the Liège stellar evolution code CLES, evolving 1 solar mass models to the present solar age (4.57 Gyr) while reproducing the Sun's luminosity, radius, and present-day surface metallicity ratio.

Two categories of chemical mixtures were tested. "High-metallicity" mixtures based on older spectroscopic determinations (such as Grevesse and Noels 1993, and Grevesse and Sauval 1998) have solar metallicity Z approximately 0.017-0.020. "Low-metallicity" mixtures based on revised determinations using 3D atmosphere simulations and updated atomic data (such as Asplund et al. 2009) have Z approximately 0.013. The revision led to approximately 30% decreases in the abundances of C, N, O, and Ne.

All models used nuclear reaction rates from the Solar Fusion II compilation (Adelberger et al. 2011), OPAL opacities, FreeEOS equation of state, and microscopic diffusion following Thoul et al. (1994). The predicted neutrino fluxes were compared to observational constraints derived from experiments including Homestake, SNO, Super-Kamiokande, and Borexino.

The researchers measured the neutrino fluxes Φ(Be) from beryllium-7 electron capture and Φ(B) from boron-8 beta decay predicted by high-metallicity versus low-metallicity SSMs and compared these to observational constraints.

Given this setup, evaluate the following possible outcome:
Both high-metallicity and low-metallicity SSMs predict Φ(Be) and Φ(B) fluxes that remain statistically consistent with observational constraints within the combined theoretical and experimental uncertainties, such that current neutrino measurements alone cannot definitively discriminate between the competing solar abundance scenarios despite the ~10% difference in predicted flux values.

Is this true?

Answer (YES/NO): NO